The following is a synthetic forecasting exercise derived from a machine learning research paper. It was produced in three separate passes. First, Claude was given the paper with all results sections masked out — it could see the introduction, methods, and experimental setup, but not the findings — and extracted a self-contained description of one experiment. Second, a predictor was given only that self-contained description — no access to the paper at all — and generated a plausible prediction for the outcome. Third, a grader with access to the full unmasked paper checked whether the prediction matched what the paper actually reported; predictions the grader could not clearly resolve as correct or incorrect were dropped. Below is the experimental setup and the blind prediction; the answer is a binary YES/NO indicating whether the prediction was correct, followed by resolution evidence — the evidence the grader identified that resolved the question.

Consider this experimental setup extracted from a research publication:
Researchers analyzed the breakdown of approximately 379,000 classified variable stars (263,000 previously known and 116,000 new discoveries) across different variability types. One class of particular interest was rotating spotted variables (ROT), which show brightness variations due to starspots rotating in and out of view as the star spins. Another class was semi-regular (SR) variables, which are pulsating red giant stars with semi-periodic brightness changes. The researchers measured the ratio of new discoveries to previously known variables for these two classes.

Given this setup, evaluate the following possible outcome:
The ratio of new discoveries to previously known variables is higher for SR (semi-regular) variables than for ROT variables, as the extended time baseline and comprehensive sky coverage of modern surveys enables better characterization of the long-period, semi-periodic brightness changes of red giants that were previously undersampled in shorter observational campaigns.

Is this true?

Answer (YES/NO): NO